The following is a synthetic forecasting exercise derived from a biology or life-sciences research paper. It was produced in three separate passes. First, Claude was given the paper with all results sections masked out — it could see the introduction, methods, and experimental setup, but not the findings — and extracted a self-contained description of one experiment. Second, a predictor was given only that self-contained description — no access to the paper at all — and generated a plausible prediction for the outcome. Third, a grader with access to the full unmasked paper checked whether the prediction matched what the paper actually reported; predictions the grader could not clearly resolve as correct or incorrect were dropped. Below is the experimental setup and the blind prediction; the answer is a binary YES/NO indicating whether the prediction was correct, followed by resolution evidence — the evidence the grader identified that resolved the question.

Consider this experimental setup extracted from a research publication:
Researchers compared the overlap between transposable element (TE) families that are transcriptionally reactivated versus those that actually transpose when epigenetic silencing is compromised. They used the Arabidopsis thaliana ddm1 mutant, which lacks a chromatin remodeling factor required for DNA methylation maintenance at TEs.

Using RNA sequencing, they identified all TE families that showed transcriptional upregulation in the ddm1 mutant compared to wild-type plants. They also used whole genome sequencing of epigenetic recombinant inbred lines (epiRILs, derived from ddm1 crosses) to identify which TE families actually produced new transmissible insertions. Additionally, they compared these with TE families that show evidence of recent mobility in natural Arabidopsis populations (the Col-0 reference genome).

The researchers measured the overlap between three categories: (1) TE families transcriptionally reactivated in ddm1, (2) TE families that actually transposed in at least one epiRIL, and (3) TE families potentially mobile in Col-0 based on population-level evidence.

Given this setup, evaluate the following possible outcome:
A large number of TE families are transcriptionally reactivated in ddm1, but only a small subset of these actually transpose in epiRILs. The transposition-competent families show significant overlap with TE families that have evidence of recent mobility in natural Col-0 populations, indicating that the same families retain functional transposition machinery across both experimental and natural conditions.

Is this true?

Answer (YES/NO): YES